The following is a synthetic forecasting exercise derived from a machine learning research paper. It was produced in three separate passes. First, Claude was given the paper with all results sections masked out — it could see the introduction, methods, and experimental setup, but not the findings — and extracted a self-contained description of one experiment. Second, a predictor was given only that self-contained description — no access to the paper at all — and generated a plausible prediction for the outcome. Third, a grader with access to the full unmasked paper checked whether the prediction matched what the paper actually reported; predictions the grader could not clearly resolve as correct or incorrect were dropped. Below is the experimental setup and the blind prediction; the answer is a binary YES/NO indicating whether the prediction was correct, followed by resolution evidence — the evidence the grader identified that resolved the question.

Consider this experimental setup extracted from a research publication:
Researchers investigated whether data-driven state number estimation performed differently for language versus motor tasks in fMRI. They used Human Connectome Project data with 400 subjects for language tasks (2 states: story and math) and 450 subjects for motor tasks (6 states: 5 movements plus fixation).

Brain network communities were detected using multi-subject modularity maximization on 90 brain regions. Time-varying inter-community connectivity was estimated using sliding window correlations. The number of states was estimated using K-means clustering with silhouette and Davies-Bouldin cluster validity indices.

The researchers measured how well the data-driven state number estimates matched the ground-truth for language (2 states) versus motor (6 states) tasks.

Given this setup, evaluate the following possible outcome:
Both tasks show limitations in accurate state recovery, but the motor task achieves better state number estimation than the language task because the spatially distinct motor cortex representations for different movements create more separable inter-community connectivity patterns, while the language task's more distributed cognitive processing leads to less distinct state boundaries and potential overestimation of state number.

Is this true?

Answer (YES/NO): YES